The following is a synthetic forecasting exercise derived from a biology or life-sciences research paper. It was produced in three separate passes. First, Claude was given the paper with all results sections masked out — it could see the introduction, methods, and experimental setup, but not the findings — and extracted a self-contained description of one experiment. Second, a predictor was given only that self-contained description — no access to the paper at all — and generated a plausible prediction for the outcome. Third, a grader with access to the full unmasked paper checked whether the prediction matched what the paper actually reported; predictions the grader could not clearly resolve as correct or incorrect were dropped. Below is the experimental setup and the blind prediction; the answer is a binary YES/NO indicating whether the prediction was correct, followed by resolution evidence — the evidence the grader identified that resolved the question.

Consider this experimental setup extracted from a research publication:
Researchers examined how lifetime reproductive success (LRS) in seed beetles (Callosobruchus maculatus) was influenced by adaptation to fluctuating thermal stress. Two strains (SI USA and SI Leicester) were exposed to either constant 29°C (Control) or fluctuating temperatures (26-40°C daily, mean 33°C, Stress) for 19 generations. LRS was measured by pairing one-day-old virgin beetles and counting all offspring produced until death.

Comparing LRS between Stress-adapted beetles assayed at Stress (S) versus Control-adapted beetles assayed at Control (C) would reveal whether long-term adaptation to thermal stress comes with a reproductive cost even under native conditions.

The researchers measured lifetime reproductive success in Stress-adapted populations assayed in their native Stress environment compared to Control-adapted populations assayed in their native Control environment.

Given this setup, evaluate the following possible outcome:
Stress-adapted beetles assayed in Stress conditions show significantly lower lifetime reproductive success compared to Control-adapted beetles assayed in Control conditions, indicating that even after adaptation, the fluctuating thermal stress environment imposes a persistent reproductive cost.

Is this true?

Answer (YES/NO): NO